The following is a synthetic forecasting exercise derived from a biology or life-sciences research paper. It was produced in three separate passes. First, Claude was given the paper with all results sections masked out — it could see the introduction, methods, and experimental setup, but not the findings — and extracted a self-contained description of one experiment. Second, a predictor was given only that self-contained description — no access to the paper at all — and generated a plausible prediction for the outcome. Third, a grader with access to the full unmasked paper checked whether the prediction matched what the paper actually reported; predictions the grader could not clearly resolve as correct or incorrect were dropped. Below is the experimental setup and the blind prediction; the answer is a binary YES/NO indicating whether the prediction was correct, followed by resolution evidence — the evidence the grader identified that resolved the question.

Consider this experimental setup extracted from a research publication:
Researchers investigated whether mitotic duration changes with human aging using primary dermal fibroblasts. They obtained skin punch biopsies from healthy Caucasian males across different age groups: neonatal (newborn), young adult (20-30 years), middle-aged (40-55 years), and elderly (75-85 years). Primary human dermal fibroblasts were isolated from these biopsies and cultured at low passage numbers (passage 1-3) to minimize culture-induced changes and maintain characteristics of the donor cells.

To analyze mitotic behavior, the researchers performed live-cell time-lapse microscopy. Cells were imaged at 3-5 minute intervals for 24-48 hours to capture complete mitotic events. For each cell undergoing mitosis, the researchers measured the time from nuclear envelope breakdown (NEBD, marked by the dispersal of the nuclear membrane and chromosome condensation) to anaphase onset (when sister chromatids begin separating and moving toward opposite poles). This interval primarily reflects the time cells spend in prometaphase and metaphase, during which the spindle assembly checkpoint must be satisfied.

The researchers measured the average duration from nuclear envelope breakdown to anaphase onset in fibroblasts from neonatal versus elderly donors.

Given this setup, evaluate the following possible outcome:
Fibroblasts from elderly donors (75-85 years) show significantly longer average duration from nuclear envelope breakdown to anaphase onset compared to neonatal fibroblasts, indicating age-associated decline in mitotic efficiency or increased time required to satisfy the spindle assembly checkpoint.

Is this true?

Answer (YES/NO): YES